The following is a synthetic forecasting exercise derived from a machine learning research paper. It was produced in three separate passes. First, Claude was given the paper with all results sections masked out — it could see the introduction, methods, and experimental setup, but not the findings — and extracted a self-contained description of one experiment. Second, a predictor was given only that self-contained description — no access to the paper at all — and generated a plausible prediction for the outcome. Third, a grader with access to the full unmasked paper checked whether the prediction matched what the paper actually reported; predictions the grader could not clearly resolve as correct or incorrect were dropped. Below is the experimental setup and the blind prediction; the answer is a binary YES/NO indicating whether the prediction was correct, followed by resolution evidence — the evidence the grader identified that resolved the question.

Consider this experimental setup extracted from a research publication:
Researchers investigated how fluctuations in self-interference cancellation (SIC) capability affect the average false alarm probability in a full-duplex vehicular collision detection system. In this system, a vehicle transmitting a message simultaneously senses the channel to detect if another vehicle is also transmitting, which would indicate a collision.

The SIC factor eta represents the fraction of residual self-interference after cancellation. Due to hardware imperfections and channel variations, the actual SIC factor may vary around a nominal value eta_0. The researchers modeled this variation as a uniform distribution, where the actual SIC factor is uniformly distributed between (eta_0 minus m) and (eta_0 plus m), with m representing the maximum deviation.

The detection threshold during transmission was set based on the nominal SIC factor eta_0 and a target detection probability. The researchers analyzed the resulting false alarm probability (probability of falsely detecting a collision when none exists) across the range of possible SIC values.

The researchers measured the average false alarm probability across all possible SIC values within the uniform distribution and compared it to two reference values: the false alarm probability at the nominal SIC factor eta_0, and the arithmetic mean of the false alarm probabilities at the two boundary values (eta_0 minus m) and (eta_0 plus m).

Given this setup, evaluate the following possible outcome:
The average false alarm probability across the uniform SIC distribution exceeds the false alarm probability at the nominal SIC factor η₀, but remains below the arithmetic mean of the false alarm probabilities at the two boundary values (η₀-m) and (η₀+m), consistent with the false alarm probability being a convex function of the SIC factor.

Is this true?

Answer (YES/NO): NO